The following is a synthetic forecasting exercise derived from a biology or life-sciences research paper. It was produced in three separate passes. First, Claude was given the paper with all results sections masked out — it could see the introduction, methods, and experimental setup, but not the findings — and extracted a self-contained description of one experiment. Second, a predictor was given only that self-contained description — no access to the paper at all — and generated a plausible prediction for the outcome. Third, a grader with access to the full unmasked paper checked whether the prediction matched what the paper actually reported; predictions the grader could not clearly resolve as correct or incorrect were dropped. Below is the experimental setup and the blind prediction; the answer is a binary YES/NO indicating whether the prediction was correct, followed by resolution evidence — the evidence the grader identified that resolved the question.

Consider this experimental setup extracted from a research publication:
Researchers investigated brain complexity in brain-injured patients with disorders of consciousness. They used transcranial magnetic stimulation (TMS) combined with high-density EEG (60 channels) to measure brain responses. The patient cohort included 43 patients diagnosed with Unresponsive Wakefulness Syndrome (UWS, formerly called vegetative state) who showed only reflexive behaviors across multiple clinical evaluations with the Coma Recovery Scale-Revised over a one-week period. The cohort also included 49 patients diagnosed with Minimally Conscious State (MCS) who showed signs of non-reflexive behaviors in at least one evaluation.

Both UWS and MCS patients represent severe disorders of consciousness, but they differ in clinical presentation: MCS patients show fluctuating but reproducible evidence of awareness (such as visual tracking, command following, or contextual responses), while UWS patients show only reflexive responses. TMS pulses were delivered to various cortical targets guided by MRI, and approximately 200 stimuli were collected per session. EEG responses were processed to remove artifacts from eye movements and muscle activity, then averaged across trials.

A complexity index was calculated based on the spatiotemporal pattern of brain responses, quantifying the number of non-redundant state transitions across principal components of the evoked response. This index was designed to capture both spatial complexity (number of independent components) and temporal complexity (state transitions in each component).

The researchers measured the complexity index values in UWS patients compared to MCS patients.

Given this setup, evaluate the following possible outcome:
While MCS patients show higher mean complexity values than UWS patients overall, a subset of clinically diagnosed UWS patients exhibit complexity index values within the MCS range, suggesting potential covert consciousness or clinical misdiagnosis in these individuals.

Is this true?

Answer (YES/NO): YES